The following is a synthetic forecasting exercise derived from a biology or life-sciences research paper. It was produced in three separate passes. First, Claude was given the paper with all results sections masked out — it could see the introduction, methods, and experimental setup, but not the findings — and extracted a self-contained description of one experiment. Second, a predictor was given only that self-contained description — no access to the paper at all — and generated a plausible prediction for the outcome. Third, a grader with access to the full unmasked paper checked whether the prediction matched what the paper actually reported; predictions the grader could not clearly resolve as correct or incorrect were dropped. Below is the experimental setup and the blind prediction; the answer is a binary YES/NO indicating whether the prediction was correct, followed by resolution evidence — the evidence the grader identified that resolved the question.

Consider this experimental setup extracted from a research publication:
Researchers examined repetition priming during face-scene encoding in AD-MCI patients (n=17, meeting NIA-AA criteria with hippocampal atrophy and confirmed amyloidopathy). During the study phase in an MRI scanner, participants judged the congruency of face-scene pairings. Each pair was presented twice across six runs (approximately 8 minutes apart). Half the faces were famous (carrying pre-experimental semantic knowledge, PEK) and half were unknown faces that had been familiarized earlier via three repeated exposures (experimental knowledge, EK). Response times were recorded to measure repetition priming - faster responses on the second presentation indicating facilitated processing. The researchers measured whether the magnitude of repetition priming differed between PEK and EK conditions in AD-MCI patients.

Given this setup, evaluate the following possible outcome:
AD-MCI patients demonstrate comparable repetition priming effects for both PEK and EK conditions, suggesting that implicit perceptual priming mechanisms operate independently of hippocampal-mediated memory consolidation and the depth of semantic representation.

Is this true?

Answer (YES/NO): YES